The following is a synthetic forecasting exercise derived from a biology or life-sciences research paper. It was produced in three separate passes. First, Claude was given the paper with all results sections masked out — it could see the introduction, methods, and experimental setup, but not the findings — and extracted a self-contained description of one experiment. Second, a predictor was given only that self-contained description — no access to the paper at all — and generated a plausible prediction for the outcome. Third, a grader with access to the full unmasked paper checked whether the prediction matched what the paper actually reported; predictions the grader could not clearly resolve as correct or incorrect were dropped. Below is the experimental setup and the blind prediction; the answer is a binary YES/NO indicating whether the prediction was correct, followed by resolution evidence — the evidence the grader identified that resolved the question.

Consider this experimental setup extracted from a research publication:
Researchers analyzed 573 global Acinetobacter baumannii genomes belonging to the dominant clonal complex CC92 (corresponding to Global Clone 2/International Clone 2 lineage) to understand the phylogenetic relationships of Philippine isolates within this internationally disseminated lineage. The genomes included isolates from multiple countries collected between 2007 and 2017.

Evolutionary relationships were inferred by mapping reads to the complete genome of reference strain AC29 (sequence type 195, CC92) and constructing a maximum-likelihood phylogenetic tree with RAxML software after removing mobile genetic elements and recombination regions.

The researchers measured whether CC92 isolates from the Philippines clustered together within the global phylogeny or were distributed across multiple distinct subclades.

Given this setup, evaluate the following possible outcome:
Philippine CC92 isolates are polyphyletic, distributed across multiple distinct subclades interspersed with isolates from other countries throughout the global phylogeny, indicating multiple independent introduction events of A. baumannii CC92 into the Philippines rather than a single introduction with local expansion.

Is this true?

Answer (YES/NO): NO